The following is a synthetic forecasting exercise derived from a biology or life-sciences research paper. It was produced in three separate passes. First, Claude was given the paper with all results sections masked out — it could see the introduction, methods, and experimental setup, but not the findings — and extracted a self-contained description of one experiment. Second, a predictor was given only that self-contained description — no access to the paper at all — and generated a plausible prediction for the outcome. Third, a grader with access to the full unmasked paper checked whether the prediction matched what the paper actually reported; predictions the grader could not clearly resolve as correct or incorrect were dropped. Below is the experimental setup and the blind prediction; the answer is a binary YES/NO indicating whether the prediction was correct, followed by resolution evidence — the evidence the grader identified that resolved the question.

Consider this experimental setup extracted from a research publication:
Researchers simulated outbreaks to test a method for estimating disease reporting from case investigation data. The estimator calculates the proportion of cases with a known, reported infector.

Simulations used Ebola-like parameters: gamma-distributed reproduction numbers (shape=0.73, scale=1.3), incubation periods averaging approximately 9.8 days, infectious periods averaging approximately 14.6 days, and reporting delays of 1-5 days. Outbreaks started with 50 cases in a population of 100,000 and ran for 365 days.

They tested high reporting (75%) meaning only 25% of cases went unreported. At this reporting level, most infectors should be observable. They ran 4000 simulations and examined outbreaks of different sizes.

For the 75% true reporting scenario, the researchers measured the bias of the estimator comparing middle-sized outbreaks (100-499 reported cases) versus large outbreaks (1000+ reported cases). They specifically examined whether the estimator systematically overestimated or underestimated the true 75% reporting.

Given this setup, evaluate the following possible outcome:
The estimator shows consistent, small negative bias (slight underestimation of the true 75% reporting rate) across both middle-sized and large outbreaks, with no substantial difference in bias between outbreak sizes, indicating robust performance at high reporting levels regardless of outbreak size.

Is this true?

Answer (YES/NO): NO